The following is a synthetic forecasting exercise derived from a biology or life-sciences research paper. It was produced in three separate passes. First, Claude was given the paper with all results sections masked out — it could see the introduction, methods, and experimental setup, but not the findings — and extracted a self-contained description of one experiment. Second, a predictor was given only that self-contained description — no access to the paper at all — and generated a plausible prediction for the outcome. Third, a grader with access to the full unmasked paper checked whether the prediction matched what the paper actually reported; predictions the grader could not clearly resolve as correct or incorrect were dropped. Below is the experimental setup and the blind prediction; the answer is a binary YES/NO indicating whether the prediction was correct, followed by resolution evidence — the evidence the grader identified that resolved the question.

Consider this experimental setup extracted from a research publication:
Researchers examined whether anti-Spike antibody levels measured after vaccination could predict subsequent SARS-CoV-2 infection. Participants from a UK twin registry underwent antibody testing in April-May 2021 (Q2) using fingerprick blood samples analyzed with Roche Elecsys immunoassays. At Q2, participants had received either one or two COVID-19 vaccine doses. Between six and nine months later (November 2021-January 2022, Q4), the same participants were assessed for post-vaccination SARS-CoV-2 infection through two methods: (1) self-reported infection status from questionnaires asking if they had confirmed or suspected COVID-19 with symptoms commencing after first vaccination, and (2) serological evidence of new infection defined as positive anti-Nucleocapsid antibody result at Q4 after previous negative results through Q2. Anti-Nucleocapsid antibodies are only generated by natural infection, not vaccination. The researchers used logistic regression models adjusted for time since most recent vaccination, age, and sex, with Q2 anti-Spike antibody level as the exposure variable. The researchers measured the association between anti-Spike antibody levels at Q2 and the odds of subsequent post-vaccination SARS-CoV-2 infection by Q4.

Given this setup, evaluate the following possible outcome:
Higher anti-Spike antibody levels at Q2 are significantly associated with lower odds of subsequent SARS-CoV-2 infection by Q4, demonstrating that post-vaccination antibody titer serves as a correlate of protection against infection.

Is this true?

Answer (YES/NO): YES